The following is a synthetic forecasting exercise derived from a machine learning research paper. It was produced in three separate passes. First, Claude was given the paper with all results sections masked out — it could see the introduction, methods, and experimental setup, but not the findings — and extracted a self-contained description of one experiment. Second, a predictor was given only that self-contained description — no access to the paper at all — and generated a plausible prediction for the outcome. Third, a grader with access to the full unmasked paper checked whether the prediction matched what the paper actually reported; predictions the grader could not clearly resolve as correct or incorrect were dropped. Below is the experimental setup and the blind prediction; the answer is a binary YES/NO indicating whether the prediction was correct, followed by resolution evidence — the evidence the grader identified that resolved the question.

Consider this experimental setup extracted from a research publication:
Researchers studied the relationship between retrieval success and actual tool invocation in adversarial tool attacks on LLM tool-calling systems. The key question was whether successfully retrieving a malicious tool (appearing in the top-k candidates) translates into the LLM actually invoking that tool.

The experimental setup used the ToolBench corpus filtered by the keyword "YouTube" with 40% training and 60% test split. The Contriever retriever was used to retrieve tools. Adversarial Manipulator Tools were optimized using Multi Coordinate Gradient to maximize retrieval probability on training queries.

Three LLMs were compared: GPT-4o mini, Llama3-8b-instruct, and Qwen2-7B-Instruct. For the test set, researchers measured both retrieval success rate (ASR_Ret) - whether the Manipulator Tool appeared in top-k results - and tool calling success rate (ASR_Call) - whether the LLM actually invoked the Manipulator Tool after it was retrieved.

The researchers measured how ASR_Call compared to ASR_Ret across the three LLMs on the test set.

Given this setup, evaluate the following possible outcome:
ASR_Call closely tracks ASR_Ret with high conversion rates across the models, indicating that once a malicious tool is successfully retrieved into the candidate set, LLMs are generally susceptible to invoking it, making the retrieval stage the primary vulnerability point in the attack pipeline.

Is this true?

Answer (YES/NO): NO